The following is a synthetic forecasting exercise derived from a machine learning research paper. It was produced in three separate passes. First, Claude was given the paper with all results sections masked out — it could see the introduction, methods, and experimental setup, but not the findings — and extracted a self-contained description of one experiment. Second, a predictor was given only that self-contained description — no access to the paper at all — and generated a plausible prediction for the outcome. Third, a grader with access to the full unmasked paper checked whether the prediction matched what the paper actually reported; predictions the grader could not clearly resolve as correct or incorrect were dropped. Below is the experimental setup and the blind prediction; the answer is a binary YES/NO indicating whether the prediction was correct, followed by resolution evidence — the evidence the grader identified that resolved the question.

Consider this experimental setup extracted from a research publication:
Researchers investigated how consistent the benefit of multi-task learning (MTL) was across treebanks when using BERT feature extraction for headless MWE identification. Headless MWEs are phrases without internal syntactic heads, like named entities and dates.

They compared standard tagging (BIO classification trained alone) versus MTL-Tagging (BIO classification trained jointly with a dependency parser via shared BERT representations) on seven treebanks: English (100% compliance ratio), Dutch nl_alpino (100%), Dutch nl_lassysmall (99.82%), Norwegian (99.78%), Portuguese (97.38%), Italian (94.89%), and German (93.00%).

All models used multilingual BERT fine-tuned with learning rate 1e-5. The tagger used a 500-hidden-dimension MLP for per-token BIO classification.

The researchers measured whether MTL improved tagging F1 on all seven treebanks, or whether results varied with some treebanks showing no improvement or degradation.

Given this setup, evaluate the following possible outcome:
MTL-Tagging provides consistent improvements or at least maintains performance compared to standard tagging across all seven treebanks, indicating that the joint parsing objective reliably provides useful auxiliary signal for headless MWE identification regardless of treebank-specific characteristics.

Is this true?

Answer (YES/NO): NO